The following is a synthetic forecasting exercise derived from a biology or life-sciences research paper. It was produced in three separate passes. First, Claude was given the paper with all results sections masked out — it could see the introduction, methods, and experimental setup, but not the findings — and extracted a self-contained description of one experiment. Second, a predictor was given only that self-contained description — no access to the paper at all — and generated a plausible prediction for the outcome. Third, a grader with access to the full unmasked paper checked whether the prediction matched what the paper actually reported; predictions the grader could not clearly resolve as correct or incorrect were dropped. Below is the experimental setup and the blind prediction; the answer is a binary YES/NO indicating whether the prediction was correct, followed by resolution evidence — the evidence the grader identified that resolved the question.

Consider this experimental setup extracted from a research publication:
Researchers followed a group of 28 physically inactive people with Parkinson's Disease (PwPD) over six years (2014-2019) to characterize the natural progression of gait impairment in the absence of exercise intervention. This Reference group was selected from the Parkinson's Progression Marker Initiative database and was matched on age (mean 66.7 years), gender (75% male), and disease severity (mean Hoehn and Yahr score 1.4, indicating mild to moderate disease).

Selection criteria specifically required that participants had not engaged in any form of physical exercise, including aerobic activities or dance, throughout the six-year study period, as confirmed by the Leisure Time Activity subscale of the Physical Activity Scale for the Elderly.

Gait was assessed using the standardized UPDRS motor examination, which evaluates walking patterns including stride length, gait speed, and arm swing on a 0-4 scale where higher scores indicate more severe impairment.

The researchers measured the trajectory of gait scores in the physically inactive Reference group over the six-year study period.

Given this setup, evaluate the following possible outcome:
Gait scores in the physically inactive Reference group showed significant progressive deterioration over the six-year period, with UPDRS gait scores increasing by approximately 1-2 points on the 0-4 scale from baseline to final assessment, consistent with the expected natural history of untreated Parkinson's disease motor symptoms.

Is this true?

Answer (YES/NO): NO